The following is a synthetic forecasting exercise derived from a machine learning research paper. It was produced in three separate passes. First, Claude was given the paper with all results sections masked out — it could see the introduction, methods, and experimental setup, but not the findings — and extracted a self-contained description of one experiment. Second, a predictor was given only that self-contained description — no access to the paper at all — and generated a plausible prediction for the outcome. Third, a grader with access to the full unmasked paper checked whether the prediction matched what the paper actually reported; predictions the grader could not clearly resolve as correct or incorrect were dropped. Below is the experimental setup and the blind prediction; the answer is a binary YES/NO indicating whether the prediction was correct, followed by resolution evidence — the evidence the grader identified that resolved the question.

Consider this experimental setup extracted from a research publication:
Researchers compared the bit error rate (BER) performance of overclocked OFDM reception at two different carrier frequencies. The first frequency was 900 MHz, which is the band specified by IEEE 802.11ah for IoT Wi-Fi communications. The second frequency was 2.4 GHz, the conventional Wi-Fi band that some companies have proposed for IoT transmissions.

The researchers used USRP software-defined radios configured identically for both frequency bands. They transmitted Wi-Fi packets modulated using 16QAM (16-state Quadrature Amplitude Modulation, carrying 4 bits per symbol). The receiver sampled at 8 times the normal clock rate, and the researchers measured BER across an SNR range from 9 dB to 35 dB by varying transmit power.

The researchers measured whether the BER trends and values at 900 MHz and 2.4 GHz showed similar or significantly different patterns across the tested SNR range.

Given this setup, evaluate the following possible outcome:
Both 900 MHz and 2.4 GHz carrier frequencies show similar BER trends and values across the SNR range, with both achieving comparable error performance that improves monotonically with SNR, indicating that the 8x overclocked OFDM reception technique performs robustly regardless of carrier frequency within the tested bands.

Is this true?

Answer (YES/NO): YES